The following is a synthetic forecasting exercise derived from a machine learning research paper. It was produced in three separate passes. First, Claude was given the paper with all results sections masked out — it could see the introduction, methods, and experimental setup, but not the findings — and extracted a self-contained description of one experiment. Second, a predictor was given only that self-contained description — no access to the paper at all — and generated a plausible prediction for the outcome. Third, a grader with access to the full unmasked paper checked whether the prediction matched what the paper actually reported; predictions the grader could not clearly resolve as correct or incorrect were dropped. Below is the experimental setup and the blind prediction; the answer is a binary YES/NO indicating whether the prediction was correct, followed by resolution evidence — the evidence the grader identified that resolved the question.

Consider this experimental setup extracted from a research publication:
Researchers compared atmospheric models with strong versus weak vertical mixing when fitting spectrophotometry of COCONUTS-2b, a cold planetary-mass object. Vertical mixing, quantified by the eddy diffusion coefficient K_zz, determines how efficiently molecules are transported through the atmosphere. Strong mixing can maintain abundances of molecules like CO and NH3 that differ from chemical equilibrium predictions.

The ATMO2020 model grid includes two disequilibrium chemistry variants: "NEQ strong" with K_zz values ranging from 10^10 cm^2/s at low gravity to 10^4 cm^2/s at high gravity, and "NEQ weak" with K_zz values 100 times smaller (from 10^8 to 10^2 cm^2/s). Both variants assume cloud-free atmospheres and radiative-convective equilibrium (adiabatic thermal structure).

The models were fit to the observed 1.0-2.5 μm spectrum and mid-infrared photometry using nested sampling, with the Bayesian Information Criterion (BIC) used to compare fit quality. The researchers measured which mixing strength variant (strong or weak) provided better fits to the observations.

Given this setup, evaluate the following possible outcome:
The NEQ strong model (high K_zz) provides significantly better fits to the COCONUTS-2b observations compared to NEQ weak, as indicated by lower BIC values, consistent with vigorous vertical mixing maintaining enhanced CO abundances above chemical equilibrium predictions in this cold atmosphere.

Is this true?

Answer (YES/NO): YES